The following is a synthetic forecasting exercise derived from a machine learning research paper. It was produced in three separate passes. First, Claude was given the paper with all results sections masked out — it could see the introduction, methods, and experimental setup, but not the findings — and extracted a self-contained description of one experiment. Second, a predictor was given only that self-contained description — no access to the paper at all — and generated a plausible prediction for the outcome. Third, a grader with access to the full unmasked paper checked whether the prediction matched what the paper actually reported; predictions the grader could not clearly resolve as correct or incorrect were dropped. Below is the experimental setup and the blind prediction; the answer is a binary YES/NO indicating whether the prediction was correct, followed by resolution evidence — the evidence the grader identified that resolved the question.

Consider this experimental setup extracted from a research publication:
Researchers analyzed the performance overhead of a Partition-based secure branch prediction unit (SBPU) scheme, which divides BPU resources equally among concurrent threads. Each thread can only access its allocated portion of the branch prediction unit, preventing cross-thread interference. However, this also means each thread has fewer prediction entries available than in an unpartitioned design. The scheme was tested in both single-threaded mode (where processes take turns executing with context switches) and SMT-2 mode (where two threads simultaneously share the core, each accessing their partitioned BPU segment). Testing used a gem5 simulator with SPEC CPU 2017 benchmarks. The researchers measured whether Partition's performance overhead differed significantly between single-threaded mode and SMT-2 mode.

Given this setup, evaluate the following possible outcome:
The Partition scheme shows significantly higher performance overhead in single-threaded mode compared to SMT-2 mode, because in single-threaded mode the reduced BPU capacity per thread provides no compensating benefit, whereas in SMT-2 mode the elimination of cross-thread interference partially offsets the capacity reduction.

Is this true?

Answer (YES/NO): NO